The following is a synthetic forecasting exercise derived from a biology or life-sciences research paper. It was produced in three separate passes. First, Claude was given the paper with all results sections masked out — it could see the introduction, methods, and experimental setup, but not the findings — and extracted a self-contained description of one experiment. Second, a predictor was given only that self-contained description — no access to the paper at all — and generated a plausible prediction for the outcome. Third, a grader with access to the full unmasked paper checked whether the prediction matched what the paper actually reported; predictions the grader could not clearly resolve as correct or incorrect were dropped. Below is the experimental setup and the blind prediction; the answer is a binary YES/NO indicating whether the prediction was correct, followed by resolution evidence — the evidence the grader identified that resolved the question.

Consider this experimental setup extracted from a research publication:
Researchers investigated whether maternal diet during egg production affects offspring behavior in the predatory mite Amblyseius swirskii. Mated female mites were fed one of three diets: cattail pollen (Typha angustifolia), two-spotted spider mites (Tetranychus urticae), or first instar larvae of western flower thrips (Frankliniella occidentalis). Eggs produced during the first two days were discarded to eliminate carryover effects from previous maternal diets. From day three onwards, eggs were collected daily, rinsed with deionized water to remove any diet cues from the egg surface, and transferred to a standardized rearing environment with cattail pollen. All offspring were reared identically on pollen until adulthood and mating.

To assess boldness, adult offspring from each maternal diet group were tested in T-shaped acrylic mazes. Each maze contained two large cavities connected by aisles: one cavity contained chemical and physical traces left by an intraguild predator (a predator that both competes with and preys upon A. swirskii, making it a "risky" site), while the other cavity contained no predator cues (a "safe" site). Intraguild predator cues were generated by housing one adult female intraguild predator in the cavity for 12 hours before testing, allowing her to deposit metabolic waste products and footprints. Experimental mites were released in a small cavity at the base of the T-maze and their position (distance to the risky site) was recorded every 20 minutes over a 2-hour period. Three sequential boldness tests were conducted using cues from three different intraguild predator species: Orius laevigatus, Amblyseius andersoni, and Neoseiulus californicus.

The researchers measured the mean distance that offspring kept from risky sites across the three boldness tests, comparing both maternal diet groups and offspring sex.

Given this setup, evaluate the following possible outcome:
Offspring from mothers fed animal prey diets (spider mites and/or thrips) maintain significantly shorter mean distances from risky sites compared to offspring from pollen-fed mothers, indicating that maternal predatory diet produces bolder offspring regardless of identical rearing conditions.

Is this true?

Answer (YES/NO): YES